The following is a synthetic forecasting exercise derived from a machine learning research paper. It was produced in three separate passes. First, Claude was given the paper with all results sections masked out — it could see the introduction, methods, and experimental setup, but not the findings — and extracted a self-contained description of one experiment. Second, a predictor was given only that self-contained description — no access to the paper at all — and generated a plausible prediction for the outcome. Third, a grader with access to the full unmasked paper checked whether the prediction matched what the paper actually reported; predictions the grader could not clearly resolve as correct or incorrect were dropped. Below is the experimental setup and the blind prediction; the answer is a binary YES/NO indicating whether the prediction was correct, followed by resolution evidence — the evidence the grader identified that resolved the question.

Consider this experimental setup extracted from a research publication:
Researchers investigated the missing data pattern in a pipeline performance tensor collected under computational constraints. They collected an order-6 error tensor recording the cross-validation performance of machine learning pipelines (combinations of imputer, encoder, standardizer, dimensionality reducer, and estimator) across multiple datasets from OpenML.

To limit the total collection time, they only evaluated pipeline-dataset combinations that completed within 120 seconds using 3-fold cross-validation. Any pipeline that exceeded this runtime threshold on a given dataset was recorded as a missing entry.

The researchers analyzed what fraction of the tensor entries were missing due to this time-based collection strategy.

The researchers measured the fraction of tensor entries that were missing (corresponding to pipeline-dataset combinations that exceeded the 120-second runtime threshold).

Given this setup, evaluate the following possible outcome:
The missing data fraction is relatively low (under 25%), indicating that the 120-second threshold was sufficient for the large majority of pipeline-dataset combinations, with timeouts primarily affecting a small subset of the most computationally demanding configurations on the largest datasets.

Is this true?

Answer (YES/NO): YES